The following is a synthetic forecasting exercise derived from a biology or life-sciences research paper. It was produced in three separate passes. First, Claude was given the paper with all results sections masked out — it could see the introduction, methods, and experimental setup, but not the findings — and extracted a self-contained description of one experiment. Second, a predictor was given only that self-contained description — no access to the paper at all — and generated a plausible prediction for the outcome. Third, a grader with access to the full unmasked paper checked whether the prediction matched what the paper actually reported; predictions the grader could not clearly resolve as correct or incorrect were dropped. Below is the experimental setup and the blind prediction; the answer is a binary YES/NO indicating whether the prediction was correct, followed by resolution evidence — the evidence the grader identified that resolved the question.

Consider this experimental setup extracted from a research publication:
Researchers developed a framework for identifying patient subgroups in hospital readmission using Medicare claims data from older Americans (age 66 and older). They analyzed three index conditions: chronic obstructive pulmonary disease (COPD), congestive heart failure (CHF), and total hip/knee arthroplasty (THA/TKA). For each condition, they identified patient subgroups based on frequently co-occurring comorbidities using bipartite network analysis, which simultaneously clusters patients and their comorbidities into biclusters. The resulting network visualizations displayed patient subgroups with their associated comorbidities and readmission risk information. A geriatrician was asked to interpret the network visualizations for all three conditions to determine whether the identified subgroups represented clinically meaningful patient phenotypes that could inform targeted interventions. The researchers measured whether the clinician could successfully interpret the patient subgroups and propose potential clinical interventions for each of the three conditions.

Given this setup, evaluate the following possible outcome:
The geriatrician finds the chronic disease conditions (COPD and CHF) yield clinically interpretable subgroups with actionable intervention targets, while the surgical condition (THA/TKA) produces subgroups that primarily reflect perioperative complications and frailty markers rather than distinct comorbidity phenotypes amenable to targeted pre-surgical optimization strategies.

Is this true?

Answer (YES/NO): NO